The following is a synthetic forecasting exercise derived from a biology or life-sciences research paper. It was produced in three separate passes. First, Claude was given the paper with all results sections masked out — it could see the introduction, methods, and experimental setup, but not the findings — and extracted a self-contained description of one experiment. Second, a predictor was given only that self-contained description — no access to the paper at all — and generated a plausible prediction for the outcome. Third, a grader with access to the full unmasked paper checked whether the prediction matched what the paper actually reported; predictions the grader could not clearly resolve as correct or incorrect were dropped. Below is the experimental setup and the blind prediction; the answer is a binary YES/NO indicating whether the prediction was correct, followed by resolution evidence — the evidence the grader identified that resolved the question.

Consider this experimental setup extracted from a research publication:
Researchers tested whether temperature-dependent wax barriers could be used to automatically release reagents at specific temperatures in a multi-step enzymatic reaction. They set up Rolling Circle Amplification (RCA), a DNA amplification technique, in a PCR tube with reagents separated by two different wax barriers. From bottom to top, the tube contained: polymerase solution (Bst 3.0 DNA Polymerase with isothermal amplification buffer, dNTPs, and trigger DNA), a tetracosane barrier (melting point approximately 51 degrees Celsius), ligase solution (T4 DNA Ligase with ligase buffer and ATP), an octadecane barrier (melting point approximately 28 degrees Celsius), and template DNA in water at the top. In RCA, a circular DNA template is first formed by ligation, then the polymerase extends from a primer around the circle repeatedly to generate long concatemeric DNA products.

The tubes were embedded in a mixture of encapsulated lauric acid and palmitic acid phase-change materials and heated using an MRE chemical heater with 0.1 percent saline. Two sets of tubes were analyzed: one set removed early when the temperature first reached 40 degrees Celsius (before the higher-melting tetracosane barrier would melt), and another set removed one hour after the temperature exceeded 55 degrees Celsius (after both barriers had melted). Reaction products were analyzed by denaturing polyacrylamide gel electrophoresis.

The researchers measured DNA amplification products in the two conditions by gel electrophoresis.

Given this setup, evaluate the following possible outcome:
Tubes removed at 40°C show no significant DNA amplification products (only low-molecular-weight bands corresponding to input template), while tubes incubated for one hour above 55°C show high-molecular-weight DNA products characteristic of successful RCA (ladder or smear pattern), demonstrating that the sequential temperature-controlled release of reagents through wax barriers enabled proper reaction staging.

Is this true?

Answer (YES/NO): YES